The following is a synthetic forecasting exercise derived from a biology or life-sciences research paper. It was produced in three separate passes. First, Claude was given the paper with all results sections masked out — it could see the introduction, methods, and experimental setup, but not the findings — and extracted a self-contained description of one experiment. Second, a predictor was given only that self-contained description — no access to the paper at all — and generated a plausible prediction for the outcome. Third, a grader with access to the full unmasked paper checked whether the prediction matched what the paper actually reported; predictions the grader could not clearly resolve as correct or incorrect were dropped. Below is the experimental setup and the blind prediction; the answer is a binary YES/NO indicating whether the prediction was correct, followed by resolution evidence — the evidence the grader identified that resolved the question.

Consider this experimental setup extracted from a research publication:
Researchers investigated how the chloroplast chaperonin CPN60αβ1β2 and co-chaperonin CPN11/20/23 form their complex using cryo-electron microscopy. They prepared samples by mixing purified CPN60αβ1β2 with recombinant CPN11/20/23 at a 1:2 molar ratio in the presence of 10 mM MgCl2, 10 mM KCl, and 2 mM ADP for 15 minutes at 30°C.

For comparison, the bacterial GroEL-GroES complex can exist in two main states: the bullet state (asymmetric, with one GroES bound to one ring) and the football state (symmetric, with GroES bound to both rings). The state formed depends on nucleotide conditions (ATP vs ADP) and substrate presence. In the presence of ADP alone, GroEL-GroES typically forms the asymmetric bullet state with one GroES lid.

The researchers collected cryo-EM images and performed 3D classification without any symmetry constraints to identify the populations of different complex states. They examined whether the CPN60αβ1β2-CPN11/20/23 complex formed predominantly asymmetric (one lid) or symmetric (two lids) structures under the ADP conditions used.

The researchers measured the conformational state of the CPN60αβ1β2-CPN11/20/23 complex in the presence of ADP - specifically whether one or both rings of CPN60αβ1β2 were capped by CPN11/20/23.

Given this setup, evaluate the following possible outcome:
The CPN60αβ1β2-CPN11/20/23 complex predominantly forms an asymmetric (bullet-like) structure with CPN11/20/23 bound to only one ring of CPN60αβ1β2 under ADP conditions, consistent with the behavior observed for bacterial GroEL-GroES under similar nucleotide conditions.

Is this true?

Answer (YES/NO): YES